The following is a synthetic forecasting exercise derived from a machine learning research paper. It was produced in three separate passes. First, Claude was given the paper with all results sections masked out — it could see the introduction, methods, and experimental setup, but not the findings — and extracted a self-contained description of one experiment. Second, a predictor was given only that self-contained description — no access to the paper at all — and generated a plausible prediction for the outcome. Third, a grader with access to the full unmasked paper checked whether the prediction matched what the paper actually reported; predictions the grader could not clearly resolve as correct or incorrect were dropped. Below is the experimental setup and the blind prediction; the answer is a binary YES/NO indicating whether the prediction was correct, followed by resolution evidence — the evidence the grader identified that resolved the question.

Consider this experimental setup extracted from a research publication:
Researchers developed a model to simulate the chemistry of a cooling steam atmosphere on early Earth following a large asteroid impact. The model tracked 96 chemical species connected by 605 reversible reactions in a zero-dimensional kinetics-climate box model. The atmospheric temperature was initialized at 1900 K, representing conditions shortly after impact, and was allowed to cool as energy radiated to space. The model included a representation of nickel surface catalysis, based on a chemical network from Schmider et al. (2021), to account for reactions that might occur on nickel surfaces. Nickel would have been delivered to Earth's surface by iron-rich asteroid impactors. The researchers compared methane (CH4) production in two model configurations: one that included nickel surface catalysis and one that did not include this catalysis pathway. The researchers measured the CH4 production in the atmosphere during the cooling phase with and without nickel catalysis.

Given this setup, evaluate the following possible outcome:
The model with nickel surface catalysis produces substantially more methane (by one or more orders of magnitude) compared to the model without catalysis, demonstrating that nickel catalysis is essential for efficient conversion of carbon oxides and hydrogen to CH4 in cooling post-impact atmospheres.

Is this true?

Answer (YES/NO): NO